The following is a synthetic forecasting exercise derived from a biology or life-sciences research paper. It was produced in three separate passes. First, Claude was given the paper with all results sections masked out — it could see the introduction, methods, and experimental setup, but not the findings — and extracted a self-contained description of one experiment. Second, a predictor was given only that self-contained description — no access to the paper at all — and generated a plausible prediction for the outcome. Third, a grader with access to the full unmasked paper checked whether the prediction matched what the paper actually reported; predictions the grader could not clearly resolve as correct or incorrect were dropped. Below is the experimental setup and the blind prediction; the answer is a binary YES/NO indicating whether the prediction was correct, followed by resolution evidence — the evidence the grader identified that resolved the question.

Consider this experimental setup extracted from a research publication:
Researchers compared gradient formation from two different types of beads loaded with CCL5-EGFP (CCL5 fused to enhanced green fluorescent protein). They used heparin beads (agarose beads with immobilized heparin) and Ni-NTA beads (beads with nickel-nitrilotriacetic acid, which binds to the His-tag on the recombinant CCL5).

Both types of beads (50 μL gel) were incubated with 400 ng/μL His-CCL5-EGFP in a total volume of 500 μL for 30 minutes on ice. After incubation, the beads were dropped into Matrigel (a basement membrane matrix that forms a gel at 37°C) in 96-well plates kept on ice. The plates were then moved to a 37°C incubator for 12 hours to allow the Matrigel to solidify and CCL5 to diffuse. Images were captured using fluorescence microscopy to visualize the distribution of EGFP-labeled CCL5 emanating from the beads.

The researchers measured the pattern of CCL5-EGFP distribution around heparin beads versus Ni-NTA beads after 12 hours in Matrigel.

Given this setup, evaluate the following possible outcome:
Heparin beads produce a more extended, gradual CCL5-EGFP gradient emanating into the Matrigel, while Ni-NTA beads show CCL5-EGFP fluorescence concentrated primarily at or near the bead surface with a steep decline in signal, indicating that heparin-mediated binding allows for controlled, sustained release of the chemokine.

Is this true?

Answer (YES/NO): YES